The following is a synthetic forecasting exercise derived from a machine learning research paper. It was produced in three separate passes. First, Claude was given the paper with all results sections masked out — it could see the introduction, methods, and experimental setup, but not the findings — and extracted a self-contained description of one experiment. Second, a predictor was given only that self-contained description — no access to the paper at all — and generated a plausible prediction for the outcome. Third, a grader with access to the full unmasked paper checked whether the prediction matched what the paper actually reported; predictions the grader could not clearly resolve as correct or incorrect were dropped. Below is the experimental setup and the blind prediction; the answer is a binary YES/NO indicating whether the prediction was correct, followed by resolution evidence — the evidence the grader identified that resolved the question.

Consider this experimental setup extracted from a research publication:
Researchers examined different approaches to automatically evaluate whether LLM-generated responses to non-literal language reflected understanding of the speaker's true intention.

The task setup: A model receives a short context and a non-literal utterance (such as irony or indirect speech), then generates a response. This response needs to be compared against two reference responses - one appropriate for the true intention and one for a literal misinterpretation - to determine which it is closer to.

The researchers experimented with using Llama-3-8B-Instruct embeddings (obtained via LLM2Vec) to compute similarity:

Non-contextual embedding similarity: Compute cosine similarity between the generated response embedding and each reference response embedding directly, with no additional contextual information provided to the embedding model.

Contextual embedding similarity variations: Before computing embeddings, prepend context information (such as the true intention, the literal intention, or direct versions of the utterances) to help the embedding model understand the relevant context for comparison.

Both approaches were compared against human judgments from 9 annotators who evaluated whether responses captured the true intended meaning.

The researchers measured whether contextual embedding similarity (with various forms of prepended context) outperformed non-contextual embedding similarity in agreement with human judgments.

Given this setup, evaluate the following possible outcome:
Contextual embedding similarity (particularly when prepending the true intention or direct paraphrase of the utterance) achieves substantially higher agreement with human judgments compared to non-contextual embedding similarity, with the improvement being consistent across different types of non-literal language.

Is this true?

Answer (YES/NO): NO